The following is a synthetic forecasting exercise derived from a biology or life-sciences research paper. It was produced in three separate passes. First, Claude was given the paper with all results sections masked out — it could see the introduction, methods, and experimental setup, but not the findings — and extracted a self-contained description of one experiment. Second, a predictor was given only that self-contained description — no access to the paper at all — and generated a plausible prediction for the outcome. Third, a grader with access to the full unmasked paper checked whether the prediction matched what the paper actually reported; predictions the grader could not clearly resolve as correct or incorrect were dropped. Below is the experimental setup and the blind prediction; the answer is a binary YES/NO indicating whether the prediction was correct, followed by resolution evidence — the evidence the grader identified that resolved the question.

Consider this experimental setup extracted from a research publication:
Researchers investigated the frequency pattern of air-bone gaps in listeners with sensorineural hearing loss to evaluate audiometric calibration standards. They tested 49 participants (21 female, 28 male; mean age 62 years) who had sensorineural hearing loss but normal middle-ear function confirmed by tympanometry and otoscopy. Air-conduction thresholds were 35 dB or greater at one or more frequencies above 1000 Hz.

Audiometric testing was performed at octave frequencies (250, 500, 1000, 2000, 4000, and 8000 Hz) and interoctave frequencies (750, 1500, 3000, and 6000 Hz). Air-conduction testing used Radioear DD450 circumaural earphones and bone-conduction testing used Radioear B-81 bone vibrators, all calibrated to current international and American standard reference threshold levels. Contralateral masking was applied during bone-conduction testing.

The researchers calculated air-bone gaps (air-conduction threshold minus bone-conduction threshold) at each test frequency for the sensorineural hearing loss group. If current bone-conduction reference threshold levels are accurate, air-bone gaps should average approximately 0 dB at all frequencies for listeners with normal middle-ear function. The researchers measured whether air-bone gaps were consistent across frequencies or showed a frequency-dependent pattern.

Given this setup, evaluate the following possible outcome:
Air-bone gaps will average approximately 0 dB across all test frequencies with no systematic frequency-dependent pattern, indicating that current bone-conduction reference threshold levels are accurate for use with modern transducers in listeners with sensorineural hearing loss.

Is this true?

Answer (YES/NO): NO